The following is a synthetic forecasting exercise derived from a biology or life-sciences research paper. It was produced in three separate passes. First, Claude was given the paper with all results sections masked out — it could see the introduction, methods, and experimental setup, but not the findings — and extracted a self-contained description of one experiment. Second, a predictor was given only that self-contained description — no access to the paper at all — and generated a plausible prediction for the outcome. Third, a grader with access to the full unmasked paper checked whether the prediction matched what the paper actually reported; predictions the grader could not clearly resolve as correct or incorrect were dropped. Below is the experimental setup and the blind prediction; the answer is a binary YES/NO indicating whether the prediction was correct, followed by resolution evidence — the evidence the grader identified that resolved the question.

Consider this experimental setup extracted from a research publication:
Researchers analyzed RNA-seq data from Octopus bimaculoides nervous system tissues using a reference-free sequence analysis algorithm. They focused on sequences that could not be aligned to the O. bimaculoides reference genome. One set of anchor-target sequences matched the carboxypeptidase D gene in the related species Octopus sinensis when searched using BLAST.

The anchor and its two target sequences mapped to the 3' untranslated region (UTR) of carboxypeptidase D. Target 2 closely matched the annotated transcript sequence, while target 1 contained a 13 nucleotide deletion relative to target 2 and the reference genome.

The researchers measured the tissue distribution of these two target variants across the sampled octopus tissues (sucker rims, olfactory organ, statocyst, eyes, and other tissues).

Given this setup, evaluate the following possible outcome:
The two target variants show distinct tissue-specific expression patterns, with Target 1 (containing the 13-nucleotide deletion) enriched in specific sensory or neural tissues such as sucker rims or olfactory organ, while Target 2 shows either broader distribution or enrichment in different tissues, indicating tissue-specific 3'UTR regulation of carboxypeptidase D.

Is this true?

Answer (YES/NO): YES